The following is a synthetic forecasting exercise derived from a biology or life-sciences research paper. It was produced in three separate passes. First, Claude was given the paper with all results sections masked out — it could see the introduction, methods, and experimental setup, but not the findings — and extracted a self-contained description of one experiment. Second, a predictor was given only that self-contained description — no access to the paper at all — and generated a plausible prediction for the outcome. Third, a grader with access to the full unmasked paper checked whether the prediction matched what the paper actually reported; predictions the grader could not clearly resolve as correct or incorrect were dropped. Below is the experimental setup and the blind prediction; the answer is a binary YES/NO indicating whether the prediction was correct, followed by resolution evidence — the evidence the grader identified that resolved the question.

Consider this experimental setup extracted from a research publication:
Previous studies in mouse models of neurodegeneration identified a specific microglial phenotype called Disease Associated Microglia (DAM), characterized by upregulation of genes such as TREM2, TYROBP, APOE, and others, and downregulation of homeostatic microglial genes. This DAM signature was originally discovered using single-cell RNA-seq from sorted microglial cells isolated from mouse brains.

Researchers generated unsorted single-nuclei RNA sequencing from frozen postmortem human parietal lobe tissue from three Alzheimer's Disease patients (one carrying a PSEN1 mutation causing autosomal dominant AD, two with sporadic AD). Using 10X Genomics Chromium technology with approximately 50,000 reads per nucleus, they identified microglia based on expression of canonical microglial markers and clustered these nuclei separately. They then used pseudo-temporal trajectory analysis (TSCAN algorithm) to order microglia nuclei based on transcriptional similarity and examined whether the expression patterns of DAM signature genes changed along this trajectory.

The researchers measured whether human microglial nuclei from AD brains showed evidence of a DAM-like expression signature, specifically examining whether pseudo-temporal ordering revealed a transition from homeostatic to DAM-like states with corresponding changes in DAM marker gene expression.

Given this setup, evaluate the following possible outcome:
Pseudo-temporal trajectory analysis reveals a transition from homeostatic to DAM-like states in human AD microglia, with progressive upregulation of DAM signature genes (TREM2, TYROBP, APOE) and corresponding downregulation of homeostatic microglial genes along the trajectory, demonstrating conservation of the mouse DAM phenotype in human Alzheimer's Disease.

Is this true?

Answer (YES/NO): NO